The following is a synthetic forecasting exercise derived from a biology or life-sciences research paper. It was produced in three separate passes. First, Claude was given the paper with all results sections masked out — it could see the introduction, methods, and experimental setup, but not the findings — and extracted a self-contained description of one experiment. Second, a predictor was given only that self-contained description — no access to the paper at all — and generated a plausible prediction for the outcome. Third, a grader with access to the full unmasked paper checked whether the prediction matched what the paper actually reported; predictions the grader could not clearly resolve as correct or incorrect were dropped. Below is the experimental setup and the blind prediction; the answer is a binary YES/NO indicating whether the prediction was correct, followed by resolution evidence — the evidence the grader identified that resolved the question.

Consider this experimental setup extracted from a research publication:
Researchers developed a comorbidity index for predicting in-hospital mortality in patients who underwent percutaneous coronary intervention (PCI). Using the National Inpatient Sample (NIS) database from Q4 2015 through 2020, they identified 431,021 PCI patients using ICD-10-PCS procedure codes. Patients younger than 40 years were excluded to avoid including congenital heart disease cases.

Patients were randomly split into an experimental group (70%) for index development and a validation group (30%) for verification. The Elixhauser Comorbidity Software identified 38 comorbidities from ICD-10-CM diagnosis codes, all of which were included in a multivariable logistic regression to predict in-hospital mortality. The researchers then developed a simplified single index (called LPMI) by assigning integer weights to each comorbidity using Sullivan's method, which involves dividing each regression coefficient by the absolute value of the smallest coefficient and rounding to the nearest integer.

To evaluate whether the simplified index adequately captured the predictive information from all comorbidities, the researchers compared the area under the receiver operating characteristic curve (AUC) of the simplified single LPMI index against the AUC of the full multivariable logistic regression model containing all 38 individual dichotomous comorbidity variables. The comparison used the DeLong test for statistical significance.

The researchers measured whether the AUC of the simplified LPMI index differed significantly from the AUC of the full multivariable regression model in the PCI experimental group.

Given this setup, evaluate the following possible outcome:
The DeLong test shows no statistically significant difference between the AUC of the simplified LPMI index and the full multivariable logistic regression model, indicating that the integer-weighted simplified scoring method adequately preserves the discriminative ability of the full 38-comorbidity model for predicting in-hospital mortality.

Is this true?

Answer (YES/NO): NO